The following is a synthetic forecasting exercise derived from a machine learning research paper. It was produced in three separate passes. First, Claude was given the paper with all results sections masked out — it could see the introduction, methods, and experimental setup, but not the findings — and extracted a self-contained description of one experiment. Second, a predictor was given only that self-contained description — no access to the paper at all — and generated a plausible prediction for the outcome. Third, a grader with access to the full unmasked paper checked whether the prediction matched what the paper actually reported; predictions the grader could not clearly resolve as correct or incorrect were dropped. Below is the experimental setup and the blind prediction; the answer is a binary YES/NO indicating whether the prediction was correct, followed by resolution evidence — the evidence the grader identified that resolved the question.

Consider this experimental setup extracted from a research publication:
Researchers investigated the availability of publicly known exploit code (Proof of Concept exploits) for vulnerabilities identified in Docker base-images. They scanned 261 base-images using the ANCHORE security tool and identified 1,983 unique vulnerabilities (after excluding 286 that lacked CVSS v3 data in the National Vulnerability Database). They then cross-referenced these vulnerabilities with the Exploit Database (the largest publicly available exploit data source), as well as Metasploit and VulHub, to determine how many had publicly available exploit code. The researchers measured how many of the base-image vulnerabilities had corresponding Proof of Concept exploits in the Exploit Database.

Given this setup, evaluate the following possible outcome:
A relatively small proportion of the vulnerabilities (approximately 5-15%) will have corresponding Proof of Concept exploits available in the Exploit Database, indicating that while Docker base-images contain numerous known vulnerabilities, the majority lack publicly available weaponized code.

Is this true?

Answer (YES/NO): NO